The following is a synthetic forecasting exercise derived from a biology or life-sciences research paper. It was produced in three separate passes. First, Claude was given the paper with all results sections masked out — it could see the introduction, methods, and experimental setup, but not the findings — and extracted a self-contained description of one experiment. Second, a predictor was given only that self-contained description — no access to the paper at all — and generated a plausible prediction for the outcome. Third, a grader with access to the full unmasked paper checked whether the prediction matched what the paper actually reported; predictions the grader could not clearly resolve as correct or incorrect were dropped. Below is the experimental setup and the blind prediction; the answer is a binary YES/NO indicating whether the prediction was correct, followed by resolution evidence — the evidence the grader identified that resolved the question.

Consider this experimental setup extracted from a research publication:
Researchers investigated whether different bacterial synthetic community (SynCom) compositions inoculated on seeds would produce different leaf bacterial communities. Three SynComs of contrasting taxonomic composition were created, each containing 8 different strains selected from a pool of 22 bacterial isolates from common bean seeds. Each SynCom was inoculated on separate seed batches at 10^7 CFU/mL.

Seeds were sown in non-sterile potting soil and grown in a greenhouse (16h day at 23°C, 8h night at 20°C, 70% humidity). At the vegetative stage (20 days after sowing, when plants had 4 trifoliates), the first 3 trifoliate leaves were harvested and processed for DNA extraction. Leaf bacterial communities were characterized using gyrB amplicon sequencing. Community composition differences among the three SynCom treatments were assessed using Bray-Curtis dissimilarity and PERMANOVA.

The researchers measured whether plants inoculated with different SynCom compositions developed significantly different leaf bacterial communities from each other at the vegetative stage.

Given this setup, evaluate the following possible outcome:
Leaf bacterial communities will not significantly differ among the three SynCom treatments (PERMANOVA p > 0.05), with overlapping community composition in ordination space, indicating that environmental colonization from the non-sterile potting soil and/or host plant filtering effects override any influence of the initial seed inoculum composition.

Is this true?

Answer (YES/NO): YES